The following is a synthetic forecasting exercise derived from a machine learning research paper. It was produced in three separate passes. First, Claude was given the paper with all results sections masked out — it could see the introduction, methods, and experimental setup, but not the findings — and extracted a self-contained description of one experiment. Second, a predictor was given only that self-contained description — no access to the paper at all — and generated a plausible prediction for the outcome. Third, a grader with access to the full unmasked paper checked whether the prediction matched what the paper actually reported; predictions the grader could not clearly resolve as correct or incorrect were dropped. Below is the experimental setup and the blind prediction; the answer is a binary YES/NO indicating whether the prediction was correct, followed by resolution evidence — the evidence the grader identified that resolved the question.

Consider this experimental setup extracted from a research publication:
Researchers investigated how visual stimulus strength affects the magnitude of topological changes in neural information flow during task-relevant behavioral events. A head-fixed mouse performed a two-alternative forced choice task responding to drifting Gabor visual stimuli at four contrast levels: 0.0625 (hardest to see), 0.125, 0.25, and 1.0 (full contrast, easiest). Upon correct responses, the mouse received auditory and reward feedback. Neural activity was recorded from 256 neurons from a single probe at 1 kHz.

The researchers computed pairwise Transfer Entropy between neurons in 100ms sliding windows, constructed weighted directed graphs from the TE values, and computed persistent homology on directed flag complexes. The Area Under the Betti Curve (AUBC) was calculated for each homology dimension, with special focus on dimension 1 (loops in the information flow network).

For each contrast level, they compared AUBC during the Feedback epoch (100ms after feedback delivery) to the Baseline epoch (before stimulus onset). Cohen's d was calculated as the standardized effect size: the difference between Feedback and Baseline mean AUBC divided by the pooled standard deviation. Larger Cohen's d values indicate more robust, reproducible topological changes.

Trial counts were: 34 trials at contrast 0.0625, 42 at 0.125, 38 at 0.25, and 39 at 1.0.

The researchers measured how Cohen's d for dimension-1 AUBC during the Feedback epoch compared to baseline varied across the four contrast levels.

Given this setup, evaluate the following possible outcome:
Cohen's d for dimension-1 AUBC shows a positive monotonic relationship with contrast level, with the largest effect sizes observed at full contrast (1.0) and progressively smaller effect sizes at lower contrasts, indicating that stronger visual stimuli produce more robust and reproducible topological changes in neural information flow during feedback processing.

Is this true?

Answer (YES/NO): NO